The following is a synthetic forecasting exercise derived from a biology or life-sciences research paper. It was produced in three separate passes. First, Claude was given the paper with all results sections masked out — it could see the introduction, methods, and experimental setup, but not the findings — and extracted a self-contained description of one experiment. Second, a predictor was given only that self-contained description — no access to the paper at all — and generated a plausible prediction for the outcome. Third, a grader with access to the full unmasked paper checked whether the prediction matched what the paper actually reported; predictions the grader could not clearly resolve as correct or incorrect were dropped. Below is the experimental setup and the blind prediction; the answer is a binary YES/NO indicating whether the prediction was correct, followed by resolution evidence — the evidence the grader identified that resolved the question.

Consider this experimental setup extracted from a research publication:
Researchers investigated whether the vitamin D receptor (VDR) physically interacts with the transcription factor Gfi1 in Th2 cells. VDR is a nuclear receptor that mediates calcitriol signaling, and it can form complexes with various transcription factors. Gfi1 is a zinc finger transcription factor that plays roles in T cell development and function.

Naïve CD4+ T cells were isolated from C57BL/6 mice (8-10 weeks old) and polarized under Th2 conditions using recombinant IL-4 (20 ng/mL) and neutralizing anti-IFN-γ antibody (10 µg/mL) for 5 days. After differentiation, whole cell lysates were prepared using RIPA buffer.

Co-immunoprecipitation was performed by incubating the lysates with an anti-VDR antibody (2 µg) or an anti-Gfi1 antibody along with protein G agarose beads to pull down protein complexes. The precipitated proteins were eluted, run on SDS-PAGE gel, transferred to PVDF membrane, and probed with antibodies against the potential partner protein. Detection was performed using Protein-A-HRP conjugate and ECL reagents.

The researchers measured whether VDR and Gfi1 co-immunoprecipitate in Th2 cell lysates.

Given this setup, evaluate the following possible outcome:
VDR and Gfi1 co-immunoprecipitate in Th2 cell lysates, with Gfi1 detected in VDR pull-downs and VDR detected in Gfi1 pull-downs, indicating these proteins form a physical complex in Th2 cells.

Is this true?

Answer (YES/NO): NO